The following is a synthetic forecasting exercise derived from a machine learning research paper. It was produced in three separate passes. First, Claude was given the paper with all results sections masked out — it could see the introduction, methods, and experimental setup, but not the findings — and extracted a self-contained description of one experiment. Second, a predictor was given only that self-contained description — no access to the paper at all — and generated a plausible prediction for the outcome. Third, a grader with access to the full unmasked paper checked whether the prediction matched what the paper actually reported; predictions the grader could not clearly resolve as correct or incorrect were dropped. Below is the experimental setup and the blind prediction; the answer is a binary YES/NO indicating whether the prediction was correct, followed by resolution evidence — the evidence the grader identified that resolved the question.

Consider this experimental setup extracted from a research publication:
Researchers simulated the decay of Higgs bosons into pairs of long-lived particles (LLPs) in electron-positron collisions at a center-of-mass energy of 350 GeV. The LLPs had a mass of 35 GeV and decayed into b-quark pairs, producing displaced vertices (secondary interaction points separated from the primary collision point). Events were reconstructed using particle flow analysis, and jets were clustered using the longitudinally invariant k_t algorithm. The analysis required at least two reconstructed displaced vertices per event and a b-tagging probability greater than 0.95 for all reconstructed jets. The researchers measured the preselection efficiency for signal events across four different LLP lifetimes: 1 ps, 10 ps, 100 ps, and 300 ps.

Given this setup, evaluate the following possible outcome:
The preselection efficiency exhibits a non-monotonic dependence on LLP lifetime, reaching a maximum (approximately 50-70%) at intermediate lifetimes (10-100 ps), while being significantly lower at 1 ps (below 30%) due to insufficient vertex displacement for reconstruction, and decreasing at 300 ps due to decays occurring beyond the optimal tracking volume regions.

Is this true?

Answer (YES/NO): NO